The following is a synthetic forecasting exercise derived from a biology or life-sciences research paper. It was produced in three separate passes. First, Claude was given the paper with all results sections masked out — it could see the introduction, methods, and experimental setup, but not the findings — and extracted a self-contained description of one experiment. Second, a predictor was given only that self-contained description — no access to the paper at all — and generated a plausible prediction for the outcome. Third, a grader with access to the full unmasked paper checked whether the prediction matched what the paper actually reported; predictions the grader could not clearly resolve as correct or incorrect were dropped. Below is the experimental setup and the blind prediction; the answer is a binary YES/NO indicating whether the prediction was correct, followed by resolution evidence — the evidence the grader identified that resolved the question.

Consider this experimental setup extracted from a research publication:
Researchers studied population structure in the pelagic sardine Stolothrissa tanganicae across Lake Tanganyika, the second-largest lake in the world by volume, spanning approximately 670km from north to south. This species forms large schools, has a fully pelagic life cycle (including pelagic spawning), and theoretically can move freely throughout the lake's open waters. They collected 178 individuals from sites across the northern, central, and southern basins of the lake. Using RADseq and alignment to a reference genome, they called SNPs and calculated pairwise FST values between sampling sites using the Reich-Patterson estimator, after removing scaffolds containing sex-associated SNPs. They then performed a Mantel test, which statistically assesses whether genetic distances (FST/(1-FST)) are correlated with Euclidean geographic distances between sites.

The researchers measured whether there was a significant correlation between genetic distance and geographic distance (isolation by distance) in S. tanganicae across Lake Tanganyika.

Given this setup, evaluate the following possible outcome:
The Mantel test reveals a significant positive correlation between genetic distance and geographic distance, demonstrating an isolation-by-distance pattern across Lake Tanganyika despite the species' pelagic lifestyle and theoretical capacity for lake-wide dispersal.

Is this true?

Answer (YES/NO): NO